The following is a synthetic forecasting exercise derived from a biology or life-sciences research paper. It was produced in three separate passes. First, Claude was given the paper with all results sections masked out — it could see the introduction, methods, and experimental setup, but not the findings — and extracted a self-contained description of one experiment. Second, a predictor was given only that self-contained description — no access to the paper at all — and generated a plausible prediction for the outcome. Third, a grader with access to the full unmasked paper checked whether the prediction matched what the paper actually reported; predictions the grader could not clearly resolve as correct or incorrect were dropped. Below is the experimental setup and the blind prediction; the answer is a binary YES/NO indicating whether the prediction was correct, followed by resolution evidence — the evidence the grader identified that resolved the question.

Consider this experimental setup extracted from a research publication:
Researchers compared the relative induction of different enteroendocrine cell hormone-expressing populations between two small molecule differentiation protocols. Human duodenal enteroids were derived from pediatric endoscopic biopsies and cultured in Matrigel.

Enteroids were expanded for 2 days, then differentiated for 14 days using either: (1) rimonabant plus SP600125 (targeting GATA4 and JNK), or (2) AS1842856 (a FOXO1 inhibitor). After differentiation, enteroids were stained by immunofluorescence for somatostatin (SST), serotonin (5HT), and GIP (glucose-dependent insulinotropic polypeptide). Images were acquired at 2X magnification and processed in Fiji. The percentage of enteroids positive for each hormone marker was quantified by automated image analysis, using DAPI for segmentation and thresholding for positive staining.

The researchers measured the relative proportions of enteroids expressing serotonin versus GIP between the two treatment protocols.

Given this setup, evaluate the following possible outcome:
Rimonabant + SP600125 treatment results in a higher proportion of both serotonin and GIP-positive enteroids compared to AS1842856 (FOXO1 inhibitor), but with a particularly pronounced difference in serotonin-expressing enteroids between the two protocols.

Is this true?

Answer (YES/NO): NO